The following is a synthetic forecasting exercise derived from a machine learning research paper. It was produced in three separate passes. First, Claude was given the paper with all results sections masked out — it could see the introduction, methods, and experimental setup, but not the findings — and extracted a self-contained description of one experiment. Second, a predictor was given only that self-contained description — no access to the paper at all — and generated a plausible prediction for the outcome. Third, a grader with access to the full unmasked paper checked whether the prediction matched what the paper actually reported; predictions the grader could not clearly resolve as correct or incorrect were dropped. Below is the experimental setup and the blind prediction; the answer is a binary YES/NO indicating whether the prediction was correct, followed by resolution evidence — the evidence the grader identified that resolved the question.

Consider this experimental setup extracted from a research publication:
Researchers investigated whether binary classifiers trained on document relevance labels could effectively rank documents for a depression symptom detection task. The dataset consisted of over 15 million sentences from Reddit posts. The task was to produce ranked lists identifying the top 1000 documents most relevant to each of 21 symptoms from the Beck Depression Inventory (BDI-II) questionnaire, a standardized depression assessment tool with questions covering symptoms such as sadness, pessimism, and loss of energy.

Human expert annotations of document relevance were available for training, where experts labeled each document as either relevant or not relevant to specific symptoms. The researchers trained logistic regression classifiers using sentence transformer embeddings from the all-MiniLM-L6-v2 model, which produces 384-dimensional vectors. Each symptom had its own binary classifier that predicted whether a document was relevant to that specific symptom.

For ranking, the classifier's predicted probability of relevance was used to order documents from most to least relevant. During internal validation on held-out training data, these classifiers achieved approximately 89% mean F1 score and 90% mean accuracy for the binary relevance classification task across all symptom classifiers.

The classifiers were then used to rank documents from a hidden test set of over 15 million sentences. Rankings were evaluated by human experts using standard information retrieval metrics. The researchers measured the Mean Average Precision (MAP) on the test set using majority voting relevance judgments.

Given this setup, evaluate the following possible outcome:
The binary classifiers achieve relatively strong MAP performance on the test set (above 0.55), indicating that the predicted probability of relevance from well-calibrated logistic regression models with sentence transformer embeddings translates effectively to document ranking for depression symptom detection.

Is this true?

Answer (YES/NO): NO